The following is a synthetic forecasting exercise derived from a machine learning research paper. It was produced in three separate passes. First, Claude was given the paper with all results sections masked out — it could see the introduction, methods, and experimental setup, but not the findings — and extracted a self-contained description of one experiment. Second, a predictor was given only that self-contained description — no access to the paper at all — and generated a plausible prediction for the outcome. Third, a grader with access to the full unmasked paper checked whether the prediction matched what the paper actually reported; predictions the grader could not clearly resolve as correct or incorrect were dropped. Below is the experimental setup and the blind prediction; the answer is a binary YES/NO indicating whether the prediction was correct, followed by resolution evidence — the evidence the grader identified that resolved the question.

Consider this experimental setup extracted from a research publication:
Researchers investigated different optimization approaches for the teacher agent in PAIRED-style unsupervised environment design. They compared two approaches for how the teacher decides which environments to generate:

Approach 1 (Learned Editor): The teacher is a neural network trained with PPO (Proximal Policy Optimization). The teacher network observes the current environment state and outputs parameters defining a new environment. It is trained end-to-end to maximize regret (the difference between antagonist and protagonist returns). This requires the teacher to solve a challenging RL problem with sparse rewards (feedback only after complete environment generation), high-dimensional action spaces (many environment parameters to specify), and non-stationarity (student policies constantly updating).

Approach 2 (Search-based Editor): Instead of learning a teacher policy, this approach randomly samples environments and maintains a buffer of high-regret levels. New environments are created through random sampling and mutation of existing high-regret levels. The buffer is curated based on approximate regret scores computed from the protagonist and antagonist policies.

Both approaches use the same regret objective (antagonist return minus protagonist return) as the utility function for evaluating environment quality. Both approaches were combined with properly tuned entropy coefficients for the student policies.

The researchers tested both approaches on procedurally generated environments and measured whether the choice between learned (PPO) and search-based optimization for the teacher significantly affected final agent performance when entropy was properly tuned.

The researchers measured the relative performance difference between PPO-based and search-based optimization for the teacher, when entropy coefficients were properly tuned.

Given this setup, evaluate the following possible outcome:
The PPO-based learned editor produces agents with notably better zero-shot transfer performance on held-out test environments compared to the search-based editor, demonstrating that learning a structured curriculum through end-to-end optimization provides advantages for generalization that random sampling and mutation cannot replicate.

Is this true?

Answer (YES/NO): NO